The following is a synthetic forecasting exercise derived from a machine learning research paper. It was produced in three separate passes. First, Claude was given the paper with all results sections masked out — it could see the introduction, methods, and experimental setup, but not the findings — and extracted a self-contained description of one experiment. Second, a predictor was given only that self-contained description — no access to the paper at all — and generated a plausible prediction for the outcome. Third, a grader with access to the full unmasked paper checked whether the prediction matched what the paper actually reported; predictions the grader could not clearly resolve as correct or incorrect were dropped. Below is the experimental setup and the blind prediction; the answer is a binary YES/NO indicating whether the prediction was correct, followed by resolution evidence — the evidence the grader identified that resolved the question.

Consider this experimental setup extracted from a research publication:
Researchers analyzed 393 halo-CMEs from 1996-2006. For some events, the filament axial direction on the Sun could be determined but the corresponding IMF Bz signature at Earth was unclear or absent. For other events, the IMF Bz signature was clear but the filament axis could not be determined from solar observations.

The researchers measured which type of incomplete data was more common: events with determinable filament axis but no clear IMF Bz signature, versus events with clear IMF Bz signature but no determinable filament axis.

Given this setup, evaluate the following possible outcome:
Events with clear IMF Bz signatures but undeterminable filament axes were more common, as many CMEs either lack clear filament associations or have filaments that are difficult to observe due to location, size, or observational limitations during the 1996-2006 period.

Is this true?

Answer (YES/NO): NO